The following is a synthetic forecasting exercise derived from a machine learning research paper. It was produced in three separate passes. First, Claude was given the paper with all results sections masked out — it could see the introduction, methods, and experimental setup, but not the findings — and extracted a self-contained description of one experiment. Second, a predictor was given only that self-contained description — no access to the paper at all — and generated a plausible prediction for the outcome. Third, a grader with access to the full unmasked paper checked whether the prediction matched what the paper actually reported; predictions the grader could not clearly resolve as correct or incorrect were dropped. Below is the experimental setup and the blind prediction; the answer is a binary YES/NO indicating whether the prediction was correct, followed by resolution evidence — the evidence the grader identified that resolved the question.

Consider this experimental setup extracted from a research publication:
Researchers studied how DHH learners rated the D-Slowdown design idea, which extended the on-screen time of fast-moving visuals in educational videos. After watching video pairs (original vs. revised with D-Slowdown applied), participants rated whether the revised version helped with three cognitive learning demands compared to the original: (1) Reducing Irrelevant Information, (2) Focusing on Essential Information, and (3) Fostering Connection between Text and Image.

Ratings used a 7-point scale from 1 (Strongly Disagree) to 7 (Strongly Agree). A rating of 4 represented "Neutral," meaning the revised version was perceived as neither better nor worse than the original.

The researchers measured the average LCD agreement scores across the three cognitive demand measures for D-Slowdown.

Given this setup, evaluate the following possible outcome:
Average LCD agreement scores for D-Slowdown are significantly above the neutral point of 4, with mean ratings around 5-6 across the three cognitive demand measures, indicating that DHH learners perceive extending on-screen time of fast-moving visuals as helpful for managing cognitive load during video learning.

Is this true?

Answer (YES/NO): NO